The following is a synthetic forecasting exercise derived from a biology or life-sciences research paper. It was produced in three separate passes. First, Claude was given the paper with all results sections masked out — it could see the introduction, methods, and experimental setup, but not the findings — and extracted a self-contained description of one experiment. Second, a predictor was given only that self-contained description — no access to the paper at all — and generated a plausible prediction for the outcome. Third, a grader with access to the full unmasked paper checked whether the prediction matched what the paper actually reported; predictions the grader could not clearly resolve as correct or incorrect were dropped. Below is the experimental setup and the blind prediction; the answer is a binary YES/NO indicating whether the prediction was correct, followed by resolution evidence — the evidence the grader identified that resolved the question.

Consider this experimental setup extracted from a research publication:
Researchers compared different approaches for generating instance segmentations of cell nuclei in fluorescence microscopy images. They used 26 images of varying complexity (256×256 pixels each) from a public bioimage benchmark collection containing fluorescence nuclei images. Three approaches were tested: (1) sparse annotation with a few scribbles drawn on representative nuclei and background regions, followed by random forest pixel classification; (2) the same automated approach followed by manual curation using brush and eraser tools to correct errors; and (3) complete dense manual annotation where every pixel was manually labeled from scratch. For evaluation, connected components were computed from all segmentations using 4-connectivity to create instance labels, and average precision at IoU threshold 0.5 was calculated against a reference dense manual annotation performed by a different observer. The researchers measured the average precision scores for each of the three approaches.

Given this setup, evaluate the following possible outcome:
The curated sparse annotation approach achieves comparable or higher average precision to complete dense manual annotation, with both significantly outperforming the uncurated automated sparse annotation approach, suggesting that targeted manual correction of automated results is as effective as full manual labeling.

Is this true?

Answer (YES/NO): YES